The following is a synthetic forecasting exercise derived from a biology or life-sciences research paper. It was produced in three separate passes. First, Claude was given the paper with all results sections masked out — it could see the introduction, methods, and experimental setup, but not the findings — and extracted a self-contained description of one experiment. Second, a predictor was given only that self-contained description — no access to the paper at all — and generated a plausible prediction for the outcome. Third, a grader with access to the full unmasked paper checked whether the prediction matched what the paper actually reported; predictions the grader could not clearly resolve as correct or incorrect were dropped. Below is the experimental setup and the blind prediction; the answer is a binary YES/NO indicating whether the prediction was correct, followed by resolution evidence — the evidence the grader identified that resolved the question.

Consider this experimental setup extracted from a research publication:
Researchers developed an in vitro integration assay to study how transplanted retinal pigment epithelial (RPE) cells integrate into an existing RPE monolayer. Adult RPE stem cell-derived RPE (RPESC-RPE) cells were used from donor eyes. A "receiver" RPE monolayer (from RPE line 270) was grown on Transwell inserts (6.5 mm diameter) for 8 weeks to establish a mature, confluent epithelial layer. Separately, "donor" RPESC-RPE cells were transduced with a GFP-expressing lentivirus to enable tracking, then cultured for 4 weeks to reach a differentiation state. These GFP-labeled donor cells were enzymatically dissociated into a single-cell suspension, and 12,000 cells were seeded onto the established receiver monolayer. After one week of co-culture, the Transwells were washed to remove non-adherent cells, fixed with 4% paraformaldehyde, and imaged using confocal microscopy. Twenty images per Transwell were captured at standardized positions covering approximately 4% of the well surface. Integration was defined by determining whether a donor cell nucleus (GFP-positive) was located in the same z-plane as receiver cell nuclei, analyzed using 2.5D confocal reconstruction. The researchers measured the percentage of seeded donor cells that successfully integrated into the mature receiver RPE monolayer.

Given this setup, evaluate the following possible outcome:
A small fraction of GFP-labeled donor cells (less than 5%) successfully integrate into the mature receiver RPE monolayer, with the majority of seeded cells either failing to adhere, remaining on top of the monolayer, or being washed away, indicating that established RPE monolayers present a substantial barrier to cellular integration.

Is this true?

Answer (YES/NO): YES